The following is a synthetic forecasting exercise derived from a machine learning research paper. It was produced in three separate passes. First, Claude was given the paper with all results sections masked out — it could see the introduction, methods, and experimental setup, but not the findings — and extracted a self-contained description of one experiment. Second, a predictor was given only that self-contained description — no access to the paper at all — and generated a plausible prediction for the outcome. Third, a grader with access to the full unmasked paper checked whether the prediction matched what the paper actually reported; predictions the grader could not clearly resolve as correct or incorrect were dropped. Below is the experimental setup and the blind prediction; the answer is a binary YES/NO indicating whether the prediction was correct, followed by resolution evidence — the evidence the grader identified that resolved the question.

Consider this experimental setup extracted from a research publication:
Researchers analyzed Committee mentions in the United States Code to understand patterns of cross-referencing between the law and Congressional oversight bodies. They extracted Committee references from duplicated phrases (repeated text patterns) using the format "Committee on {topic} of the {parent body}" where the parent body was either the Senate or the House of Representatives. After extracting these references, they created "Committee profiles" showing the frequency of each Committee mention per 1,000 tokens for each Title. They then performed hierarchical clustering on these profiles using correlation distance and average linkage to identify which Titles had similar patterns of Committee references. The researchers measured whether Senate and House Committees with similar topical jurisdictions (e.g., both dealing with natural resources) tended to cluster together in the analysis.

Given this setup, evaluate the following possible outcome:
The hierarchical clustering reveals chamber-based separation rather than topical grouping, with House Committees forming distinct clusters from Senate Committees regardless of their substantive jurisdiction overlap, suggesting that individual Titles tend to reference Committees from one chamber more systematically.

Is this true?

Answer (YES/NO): NO